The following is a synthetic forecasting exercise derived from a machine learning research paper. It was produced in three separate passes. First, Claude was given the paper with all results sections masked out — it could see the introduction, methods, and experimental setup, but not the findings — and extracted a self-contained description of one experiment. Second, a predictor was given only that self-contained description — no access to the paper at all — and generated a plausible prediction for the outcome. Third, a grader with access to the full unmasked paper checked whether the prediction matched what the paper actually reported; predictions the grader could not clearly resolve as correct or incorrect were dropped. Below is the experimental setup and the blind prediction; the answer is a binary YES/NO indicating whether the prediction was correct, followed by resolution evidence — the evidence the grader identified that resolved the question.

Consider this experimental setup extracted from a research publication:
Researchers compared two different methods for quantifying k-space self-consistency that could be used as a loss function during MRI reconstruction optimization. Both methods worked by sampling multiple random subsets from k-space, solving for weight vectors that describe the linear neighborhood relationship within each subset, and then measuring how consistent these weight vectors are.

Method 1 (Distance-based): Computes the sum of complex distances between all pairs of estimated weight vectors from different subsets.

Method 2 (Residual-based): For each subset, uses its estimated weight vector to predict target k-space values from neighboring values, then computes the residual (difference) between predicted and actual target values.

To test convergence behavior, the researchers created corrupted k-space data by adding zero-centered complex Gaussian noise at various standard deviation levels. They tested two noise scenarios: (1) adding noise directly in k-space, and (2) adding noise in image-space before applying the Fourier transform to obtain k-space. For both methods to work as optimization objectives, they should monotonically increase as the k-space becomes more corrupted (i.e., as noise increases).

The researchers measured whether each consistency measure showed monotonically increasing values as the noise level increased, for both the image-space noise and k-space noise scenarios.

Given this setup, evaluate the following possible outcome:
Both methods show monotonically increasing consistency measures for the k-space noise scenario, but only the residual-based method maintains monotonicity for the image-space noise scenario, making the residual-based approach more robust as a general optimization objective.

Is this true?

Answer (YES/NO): NO